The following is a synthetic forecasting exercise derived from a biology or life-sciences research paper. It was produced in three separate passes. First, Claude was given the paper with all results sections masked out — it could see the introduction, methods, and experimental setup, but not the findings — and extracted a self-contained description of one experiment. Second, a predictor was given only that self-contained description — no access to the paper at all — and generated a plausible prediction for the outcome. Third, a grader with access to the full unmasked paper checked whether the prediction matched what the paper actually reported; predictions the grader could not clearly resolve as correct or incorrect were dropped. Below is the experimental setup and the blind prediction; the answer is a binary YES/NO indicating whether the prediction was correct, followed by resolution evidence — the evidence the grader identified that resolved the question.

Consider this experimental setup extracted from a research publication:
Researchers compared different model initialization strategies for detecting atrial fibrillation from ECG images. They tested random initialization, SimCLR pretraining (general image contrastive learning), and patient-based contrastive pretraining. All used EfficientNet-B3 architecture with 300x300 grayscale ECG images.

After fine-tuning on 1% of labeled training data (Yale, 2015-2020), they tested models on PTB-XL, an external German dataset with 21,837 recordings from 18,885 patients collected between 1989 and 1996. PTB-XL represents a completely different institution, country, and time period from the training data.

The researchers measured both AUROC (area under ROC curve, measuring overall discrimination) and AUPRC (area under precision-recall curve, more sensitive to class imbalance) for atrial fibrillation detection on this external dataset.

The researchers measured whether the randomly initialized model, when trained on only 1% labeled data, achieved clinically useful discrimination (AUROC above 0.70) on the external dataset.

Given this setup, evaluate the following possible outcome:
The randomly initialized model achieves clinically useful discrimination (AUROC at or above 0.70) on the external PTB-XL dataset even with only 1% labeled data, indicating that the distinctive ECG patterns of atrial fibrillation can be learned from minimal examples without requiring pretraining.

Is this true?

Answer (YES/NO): YES